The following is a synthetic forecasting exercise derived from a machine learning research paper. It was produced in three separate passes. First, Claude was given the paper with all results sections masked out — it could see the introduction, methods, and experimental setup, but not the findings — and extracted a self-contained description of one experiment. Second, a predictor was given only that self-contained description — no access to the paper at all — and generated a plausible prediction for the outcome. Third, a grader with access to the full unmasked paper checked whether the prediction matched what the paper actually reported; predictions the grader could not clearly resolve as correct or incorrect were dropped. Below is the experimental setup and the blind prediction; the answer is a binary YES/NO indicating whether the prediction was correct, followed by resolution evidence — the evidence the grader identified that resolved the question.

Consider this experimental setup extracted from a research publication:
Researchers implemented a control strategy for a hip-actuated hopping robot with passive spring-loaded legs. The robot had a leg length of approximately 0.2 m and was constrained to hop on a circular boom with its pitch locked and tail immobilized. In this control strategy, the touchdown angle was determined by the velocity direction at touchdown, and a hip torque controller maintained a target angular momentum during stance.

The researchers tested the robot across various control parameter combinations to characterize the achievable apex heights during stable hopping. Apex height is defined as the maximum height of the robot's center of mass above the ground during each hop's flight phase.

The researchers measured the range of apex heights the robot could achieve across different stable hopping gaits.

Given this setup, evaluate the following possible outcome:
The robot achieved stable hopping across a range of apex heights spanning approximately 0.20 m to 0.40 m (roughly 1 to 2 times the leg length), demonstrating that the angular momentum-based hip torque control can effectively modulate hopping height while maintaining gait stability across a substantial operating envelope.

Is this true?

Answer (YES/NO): NO